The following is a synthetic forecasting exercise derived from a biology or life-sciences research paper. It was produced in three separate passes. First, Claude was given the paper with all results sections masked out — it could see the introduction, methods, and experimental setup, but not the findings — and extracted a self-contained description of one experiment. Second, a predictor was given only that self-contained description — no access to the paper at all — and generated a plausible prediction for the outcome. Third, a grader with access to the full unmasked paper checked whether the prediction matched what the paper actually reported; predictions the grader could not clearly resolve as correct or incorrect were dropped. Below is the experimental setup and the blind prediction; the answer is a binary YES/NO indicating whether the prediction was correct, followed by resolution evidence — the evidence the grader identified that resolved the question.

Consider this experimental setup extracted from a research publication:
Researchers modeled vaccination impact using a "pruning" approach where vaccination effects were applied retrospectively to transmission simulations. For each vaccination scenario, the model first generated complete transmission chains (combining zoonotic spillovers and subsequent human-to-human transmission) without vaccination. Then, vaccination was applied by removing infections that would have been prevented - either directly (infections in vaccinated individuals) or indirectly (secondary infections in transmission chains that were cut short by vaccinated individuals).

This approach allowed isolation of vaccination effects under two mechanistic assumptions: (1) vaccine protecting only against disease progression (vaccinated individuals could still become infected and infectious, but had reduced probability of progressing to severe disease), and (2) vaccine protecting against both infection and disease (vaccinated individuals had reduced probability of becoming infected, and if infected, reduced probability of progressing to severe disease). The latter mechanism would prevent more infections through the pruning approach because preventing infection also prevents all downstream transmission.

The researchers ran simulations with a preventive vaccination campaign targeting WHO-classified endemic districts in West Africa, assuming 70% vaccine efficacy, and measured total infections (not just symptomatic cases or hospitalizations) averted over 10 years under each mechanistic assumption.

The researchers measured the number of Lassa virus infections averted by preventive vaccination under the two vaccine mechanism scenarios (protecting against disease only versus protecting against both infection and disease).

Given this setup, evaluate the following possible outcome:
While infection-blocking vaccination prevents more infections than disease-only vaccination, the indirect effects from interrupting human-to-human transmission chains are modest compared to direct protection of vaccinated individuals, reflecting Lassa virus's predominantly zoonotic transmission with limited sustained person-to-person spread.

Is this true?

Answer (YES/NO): YES